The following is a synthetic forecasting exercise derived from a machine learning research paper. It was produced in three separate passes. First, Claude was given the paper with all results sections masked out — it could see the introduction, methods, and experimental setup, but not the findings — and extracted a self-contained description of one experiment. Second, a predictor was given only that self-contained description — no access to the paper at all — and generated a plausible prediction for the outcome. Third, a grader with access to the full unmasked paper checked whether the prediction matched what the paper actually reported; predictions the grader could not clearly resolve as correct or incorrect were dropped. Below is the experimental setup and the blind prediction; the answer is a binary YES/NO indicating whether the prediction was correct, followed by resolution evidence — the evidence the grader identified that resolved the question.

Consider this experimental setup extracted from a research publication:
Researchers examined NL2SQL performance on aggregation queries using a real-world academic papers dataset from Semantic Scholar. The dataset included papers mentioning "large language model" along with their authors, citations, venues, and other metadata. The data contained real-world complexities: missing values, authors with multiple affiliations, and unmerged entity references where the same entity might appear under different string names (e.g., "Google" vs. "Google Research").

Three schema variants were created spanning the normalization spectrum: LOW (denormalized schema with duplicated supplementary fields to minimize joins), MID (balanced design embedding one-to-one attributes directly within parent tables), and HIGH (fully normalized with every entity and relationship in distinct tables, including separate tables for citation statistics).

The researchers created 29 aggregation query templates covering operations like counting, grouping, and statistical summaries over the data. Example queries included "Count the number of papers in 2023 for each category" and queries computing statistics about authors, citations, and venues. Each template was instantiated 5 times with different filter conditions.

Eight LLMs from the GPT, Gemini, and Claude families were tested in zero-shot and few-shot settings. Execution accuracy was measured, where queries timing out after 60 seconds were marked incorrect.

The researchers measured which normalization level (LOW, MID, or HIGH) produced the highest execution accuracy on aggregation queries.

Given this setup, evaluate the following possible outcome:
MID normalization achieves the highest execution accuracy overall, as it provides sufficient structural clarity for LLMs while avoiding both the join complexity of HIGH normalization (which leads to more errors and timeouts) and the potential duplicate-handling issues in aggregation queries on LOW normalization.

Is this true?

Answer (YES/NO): NO